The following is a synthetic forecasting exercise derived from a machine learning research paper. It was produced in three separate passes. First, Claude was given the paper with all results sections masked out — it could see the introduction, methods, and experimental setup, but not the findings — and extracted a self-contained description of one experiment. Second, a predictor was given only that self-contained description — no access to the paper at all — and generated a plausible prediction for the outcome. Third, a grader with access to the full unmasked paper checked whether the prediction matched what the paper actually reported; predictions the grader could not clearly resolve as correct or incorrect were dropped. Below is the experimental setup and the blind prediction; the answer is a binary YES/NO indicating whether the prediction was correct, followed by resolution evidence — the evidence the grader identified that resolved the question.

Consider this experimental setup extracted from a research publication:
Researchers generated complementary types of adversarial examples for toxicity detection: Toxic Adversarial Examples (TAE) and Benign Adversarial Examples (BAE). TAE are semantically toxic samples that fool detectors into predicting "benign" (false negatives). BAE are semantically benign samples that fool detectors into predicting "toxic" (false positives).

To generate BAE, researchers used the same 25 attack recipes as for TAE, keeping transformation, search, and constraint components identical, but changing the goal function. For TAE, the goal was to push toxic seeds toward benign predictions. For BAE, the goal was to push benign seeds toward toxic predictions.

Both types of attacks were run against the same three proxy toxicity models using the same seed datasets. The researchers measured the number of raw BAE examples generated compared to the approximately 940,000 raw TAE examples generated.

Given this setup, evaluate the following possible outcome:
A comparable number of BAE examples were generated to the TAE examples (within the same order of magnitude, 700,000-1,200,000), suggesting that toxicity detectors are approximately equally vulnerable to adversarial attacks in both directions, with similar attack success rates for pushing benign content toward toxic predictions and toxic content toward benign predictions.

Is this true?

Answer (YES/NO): NO